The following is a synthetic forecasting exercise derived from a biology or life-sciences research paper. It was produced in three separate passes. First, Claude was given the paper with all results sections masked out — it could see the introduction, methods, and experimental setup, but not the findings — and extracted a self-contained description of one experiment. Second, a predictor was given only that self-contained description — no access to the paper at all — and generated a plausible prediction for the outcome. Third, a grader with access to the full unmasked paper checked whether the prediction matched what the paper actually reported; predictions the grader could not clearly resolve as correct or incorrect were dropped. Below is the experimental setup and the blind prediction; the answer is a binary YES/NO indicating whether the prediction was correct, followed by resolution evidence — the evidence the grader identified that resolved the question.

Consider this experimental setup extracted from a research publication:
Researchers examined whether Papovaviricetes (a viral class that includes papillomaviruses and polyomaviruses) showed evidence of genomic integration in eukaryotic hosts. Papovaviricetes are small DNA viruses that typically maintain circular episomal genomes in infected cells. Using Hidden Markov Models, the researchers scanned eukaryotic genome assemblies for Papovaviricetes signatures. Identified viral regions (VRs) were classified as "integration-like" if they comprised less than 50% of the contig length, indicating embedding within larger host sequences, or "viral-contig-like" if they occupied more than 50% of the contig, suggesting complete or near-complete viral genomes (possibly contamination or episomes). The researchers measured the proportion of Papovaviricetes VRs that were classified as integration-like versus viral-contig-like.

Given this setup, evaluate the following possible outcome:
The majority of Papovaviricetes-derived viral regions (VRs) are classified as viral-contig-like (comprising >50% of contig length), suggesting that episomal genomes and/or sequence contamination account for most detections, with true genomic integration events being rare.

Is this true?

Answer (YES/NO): YES